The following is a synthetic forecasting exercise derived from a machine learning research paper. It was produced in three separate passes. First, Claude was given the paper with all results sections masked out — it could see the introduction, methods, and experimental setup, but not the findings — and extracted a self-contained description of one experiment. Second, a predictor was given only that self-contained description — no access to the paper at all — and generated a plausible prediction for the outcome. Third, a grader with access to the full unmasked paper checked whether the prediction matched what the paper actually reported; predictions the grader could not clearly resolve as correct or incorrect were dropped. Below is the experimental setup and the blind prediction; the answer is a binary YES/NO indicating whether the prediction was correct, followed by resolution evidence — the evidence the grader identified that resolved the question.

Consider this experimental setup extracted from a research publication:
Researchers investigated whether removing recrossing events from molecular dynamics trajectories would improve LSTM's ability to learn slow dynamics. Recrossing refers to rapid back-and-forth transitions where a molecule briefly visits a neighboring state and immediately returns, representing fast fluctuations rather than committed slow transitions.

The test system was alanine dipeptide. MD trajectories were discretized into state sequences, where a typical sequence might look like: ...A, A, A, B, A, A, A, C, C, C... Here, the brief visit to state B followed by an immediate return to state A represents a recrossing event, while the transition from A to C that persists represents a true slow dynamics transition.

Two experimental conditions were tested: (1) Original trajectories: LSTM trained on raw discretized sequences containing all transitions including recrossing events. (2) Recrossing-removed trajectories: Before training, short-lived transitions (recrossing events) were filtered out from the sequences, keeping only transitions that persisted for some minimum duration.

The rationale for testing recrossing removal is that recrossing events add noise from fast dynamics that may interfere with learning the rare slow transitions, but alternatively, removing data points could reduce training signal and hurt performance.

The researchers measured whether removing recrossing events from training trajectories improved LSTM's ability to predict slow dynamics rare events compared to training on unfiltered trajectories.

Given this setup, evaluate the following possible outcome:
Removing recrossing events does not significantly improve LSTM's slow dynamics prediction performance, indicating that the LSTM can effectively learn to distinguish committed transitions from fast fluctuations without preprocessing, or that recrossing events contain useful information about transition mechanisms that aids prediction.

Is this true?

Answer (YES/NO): NO